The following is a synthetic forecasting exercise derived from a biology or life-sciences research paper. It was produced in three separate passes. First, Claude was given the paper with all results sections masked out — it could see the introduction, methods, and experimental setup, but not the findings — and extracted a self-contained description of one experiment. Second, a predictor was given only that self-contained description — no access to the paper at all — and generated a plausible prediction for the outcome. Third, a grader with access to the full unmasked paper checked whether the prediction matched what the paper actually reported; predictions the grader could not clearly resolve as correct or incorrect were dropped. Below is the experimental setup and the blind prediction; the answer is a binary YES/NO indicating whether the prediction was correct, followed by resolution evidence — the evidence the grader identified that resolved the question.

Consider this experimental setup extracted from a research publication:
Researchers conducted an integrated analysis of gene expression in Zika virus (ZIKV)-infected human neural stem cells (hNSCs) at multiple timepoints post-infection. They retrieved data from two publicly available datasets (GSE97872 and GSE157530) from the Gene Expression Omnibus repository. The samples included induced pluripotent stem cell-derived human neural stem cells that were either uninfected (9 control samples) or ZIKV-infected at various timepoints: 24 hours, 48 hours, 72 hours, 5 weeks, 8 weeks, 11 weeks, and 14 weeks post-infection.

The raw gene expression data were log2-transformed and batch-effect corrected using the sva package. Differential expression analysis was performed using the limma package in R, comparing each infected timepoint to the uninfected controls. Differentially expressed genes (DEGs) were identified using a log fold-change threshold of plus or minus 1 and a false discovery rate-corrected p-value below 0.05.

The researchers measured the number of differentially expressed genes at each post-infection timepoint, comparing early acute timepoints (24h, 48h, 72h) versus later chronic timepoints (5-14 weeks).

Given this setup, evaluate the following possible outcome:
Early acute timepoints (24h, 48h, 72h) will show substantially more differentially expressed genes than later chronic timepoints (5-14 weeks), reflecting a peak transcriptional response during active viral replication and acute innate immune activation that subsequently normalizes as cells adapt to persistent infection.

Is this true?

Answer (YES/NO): YES